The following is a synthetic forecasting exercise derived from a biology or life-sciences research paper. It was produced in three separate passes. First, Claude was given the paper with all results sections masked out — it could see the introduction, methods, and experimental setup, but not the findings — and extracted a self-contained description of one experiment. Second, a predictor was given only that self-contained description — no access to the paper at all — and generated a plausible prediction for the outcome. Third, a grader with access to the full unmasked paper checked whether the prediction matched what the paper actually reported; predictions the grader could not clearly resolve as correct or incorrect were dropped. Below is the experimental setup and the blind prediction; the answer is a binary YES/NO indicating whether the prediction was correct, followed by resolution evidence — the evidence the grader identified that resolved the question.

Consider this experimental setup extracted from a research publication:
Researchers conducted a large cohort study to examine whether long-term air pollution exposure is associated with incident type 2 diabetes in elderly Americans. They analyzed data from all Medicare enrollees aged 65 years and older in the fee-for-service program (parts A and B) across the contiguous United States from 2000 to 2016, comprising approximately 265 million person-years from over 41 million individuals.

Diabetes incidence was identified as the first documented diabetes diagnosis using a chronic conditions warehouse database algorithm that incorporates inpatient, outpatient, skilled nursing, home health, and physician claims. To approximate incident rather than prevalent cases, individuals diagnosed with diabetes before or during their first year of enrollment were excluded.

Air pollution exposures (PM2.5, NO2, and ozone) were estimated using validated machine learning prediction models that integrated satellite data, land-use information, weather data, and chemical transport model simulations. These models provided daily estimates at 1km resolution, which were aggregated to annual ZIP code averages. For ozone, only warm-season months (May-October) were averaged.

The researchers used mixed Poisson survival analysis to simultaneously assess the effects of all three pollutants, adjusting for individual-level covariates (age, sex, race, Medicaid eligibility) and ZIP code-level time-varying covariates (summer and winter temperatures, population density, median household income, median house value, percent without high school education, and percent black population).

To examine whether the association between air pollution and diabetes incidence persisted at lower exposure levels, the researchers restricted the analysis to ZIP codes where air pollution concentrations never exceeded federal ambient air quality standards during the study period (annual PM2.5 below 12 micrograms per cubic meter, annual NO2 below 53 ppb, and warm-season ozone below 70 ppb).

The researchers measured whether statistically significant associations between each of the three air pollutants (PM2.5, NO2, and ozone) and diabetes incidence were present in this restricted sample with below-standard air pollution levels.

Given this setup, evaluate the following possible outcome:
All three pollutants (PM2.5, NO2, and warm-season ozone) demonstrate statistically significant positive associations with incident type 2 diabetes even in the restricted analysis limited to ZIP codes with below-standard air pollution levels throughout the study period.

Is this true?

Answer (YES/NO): YES